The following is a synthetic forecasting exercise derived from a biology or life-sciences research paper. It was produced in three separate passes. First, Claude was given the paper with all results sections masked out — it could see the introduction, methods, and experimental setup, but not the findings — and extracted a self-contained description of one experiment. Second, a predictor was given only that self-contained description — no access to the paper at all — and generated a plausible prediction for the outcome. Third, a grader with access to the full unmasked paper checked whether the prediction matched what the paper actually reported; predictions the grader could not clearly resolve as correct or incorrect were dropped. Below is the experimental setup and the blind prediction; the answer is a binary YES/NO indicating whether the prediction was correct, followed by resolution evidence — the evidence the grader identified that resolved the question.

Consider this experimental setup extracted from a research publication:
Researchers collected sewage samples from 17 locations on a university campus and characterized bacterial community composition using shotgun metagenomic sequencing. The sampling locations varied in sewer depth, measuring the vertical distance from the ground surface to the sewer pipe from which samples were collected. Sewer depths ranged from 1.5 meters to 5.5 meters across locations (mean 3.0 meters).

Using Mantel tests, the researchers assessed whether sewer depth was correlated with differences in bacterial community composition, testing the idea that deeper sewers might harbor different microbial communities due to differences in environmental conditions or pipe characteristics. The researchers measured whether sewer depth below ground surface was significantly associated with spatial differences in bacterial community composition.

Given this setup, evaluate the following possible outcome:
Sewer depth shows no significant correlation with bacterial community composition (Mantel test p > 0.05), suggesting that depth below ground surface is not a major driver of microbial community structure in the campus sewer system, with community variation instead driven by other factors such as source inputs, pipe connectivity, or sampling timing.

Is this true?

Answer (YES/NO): YES